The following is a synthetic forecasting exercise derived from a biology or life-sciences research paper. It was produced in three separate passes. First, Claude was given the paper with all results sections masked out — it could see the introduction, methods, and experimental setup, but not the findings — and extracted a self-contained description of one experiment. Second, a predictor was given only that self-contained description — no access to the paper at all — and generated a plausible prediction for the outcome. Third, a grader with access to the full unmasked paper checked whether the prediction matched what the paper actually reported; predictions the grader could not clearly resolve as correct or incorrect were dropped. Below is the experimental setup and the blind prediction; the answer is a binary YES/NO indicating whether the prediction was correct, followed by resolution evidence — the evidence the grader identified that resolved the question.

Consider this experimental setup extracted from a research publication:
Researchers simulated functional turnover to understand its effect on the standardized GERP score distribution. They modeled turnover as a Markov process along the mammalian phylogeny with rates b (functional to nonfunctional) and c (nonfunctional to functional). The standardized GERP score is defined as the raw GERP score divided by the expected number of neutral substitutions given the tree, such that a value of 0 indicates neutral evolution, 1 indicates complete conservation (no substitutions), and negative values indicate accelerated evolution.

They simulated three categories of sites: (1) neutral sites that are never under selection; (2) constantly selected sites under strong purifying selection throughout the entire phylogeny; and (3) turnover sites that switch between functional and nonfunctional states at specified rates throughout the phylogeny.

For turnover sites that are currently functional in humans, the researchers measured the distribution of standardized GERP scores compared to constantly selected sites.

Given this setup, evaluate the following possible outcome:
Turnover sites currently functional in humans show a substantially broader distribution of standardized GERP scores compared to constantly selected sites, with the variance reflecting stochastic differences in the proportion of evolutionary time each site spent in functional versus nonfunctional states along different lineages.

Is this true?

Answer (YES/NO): YES